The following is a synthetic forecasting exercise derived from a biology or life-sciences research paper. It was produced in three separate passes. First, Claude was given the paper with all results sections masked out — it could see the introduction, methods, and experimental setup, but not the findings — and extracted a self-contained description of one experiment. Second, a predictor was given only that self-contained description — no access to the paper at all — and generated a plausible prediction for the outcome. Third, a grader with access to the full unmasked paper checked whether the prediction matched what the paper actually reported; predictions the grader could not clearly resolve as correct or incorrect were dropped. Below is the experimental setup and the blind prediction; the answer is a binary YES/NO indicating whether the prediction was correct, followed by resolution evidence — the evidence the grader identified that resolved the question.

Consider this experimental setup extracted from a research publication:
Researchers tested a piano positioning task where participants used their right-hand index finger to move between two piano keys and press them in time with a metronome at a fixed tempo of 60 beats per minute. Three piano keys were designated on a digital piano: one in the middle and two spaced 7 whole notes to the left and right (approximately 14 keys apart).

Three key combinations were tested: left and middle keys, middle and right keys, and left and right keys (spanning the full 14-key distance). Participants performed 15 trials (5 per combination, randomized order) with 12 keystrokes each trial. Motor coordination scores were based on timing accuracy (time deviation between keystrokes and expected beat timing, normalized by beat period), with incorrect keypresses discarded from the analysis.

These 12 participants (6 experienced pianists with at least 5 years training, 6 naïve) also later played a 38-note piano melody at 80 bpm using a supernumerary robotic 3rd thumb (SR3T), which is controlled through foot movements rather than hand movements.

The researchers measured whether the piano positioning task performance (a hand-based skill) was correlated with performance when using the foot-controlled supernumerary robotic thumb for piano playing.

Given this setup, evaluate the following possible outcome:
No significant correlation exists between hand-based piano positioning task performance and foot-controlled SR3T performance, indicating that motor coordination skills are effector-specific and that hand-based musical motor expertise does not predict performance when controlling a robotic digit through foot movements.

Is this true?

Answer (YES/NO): YES